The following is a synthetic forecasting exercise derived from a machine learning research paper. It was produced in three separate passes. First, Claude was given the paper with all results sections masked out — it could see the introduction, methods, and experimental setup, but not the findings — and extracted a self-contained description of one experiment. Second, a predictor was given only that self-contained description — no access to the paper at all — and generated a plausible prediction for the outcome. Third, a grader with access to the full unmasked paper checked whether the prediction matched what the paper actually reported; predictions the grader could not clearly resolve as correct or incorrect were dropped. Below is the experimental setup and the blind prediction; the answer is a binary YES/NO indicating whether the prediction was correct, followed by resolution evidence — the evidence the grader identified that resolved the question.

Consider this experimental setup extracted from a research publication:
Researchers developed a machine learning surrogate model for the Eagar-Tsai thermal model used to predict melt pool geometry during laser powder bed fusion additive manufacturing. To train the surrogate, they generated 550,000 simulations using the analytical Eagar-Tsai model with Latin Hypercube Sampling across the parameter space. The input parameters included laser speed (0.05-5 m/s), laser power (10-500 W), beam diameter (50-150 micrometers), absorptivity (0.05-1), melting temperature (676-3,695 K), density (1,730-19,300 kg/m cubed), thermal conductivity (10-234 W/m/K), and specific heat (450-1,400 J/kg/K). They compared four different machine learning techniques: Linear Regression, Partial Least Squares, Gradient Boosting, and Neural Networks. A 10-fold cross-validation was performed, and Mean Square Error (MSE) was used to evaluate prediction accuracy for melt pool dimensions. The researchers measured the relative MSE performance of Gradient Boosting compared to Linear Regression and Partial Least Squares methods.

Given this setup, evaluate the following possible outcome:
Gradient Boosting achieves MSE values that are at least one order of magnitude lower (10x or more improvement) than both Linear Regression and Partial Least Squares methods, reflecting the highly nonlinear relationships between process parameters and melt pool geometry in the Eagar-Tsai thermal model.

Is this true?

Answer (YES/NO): YES